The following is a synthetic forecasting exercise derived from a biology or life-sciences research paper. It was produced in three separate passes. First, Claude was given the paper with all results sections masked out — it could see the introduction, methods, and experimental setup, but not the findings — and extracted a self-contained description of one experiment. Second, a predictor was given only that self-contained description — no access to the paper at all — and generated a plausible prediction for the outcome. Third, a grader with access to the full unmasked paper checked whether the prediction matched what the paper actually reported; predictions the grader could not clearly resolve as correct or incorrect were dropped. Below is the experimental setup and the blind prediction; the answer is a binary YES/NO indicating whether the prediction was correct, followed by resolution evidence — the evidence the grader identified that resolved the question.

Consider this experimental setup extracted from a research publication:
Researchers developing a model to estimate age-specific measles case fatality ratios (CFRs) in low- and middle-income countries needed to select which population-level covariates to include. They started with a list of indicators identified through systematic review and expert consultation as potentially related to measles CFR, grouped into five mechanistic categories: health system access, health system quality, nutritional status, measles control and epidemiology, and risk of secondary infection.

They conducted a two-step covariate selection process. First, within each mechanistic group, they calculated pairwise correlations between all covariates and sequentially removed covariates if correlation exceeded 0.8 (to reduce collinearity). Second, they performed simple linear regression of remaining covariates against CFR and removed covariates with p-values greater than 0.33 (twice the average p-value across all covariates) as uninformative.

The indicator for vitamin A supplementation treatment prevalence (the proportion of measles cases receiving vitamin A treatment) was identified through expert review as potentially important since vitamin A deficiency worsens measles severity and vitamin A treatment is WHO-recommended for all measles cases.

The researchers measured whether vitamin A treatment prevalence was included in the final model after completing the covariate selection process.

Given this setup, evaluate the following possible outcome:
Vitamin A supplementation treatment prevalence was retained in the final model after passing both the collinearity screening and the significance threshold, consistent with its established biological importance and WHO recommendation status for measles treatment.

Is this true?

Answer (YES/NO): NO